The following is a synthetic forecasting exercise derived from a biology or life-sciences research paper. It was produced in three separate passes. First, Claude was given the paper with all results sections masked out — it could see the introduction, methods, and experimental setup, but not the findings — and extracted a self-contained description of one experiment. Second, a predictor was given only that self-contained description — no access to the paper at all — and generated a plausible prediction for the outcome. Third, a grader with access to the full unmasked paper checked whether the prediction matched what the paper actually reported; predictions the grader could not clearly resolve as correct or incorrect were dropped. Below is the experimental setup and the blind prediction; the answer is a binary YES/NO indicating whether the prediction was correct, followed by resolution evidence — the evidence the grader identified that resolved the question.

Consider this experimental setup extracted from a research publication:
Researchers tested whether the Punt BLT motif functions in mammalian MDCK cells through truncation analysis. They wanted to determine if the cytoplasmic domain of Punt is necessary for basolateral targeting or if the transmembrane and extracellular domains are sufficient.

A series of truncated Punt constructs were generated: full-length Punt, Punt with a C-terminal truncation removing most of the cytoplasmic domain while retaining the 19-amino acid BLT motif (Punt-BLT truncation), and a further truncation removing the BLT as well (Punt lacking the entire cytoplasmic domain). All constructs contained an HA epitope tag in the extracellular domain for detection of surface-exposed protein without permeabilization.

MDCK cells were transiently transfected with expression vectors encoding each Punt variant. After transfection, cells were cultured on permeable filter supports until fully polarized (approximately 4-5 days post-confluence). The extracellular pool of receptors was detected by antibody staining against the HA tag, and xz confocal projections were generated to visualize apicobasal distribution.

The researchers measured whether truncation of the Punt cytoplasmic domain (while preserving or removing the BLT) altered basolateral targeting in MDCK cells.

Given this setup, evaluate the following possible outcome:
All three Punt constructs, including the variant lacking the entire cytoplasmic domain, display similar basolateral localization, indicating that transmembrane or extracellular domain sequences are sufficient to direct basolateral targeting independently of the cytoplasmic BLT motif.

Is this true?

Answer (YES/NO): NO